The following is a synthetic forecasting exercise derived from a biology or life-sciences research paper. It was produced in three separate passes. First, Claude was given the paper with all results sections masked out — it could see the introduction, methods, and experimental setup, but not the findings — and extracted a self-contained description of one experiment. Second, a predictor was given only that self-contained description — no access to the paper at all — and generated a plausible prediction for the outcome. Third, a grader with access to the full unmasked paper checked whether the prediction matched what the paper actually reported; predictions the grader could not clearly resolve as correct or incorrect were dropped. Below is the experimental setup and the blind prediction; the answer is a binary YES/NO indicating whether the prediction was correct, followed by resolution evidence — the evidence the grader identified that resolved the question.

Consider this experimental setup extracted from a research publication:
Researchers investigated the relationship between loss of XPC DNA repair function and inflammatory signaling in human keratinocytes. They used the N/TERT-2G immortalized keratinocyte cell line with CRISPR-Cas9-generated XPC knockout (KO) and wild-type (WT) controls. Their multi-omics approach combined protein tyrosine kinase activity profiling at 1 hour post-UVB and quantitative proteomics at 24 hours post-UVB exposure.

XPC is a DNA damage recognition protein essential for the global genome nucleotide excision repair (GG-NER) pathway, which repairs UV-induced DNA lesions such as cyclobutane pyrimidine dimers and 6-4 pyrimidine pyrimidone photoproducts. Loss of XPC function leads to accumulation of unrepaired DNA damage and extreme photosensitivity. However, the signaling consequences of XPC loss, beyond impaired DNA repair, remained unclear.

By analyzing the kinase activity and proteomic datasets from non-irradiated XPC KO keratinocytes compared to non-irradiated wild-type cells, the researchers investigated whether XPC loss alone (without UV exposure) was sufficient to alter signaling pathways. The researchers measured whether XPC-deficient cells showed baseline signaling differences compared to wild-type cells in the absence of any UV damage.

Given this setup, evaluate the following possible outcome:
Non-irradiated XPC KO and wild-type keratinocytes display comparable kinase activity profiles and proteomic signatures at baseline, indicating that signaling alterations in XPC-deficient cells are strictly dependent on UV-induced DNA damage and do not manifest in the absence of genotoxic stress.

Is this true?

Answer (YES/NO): NO